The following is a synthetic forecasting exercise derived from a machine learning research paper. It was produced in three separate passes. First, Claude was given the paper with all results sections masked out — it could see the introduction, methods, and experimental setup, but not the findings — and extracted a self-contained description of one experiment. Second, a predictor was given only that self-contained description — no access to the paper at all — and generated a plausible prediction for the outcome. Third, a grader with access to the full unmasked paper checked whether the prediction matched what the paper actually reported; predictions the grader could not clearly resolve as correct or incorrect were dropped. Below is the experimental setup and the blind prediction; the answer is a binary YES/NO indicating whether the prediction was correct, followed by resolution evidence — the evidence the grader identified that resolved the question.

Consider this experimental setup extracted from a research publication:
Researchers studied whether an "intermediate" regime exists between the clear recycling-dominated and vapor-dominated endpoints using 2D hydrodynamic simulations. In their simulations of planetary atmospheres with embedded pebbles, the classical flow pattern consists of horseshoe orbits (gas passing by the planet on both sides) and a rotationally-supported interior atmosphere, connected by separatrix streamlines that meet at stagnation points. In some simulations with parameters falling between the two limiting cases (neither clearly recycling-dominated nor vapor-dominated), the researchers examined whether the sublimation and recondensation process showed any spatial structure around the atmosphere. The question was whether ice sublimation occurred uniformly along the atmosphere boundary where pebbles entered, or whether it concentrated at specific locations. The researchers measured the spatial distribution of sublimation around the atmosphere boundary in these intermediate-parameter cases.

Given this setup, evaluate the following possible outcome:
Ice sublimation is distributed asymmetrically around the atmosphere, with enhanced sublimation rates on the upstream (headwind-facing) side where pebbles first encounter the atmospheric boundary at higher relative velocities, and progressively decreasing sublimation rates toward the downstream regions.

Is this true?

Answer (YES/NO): NO